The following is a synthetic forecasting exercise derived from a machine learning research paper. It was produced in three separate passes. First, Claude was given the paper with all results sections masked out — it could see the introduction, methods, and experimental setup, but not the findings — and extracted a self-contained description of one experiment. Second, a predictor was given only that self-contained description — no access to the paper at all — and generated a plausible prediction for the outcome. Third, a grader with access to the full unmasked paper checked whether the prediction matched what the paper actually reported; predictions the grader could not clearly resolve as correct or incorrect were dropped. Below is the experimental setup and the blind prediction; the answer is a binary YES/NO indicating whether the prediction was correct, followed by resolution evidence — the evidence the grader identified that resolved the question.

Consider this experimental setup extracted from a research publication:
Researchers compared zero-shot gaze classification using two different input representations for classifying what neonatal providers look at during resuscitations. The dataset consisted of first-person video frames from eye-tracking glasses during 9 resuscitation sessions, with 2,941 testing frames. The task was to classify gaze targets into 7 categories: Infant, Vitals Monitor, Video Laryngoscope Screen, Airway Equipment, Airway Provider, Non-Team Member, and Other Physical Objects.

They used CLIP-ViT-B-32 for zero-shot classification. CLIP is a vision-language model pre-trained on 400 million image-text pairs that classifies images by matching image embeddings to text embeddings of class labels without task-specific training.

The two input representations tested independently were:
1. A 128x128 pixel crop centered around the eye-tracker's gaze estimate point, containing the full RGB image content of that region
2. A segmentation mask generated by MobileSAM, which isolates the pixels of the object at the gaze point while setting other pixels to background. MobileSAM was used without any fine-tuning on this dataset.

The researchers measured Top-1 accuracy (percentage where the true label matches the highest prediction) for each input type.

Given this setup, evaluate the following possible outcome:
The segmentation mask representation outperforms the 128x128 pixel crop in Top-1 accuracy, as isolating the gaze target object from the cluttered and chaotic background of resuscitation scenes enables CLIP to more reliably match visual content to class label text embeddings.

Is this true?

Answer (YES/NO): NO